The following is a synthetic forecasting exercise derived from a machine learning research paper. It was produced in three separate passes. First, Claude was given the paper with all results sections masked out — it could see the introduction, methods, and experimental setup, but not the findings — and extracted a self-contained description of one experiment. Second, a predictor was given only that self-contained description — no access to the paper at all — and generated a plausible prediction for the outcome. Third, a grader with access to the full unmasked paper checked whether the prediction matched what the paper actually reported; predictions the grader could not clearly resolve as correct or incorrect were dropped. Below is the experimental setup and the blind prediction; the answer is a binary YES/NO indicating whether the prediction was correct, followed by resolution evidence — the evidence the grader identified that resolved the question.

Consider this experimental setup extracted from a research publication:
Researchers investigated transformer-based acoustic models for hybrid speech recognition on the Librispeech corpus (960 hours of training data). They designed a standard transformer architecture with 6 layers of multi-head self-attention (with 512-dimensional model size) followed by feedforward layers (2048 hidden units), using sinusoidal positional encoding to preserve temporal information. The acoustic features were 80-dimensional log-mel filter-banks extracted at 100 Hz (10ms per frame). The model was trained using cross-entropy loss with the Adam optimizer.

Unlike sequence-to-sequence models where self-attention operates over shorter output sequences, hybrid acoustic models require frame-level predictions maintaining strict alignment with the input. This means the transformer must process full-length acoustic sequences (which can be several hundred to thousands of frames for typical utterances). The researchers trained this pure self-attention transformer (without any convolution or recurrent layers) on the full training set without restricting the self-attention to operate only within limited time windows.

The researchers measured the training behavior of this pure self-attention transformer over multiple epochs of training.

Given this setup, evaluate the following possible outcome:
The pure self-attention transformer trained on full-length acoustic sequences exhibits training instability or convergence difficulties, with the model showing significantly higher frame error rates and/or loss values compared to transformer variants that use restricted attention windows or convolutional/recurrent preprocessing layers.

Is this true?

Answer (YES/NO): YES